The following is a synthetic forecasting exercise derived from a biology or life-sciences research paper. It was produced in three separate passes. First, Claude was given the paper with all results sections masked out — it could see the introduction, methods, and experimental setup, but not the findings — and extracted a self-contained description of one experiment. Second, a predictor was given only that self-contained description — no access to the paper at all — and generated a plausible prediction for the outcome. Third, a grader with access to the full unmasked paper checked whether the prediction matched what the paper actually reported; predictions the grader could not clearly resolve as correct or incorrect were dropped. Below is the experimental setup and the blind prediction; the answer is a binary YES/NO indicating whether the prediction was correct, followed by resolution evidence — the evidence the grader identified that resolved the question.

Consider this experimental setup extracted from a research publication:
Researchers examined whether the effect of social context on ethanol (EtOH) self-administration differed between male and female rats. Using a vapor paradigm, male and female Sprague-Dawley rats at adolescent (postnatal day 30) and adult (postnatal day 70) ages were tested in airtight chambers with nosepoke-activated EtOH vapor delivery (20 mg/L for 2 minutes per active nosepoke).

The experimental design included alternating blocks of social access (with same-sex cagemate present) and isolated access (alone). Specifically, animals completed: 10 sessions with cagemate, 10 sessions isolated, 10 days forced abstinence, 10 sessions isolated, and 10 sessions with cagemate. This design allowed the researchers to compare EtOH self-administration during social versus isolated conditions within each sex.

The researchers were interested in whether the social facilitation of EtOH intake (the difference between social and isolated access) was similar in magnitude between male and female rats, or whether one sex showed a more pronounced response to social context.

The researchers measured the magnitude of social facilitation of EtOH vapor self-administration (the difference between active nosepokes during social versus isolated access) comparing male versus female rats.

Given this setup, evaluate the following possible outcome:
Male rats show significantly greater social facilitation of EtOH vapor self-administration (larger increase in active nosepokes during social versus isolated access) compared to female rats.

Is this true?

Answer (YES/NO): NO